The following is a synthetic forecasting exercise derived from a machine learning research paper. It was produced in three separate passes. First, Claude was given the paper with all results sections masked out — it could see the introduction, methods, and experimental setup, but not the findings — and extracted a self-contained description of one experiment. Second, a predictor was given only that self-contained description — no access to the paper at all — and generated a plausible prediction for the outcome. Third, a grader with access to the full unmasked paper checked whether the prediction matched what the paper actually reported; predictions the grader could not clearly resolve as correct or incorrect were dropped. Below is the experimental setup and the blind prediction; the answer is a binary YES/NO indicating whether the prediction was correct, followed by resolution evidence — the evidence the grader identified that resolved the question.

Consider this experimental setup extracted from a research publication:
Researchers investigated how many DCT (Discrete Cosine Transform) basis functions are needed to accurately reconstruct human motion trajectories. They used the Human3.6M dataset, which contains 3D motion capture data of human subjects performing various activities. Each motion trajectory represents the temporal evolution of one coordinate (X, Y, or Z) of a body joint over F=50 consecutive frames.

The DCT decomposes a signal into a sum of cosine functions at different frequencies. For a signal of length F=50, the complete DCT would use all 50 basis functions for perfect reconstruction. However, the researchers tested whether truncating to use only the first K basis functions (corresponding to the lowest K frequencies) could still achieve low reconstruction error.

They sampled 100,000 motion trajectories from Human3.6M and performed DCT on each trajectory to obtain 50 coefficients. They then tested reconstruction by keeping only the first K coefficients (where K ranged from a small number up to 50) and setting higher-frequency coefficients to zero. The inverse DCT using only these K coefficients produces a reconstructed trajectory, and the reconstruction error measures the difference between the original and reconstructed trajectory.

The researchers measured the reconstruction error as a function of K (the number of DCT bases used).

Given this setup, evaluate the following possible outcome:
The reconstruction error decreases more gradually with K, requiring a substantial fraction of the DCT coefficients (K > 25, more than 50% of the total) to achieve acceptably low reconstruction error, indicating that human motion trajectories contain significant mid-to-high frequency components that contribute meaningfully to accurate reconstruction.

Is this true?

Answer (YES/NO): NO